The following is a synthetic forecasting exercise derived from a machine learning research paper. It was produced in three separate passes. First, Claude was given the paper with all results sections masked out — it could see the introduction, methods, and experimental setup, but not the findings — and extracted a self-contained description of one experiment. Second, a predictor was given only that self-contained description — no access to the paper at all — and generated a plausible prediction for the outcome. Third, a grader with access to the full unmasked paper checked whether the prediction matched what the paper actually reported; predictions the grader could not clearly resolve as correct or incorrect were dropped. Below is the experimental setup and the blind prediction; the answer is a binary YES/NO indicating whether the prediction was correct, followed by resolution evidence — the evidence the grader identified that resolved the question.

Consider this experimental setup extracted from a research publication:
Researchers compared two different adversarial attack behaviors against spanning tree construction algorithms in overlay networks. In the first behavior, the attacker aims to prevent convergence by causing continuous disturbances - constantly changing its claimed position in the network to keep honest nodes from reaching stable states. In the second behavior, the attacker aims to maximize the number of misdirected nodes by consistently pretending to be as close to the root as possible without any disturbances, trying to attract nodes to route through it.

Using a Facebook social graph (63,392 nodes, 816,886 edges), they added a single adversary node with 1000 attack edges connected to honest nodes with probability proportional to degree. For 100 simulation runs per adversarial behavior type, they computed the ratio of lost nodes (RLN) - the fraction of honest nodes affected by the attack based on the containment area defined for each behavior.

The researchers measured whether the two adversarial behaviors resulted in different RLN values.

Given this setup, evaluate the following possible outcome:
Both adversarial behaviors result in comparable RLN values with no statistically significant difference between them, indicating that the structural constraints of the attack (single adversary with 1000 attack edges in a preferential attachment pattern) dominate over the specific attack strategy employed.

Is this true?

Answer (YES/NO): NO